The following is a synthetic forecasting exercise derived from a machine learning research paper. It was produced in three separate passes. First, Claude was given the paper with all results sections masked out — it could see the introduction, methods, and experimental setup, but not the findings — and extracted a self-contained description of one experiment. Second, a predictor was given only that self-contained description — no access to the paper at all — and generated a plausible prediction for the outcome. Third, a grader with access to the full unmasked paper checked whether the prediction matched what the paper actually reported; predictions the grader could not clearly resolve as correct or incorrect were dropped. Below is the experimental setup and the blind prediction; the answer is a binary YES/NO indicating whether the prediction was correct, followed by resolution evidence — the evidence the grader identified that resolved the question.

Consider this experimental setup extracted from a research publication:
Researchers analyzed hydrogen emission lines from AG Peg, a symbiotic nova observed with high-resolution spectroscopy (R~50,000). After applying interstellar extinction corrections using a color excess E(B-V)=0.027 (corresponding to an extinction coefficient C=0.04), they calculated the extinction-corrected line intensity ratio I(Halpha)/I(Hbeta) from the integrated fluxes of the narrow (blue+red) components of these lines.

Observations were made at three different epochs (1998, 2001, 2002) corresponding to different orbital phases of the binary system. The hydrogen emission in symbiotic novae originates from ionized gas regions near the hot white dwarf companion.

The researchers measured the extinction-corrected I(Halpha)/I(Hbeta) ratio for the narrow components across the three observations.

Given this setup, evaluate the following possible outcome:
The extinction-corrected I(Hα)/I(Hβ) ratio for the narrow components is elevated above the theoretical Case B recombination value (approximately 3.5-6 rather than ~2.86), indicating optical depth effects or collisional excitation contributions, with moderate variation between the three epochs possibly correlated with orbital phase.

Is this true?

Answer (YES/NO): NO